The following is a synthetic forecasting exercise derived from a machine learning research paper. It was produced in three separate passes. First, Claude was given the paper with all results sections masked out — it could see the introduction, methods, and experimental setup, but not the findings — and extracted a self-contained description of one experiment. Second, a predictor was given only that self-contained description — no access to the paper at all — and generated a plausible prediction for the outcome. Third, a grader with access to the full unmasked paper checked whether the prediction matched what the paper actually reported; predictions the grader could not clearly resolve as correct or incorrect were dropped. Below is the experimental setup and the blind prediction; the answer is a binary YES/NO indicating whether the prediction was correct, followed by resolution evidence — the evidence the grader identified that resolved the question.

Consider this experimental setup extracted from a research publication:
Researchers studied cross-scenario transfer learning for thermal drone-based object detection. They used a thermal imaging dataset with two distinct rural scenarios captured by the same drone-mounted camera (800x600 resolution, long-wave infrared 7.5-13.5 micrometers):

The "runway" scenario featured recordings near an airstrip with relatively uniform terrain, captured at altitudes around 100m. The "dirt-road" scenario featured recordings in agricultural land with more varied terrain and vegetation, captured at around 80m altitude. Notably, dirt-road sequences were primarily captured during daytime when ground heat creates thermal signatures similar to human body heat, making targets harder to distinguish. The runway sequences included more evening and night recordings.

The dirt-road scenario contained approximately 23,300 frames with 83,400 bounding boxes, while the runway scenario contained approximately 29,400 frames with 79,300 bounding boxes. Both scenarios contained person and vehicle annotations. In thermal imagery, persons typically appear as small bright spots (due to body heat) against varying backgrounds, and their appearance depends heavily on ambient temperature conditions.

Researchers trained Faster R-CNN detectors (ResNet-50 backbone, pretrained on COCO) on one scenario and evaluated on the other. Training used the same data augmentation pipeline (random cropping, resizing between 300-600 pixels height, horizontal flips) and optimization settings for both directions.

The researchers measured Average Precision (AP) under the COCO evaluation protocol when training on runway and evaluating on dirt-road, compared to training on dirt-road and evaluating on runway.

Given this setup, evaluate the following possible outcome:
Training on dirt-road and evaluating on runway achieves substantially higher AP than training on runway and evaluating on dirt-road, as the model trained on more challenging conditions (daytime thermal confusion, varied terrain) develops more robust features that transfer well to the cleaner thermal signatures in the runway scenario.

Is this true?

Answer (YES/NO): YES